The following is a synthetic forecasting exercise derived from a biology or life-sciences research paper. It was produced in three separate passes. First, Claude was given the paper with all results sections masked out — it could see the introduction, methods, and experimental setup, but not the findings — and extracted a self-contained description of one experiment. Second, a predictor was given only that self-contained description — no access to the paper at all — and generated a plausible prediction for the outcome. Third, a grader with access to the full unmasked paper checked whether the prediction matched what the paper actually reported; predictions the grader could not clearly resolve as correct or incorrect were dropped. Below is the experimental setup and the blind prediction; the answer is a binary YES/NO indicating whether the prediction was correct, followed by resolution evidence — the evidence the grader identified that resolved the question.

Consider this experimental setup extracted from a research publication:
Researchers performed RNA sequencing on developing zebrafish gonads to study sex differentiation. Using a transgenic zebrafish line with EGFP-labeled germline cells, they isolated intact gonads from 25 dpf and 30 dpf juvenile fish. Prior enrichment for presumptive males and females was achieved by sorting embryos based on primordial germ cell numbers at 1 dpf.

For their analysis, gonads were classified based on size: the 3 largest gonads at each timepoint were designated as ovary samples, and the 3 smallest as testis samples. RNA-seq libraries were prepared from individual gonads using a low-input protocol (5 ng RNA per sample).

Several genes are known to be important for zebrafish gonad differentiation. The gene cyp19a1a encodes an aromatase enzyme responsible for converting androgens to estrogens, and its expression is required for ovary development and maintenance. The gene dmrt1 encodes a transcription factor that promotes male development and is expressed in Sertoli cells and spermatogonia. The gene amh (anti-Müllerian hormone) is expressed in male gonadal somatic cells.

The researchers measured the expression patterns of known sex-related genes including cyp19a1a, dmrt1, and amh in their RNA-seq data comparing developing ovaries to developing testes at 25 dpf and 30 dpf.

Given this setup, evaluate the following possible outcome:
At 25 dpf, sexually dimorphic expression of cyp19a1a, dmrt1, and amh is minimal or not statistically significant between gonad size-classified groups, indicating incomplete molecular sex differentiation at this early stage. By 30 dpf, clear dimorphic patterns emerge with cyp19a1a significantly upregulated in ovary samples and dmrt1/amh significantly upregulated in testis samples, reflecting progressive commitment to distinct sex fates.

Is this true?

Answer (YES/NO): NO